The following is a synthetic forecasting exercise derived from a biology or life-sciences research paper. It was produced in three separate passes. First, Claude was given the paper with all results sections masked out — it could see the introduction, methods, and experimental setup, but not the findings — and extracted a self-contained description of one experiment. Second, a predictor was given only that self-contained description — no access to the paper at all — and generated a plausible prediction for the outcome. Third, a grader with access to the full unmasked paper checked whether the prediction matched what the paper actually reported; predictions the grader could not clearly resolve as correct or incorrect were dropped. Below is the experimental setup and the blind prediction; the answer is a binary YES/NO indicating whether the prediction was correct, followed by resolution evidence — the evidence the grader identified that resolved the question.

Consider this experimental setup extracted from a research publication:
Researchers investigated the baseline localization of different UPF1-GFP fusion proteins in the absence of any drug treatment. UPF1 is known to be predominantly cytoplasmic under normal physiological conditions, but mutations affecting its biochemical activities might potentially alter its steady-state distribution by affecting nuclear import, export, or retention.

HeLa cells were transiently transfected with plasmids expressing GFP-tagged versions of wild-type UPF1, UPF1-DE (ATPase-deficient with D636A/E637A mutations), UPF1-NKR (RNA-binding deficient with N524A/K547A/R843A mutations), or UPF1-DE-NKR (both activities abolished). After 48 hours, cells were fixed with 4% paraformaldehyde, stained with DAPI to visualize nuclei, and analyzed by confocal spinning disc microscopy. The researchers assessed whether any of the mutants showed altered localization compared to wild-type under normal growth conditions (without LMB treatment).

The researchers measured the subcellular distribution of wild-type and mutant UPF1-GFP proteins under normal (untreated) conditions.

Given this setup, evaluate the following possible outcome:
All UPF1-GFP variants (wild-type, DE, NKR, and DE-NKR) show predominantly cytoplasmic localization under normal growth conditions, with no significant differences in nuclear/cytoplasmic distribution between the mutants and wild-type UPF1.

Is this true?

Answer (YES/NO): NO